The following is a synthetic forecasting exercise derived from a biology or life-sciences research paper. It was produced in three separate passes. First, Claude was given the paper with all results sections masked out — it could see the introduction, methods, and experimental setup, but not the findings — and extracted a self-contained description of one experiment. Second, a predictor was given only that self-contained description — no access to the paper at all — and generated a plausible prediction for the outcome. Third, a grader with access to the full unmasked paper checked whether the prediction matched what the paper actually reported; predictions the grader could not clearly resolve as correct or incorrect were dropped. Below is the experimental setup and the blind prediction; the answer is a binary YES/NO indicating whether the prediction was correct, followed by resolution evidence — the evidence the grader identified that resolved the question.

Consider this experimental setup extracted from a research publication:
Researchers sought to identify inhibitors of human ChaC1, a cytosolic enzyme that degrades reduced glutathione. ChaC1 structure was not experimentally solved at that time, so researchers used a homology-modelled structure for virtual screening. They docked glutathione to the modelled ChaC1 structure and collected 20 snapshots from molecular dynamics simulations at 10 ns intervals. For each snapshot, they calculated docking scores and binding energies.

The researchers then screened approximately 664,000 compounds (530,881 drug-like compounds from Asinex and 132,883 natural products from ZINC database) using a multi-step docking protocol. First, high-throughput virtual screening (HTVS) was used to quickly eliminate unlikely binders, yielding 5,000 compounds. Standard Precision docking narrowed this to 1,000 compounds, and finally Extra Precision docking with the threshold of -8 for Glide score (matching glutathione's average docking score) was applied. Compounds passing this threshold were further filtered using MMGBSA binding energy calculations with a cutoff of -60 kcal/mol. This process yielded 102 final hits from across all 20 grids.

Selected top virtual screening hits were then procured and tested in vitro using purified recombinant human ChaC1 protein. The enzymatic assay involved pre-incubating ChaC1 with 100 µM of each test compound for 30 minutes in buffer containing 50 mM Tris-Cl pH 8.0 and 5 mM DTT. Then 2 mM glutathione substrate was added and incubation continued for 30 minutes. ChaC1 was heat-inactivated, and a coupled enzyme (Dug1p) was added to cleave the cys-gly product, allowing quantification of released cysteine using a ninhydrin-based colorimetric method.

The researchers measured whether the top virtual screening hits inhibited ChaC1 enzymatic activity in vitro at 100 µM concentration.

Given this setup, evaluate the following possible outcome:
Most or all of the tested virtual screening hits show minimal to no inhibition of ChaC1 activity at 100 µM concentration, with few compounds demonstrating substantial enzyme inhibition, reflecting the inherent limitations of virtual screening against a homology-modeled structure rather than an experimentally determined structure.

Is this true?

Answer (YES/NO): NO